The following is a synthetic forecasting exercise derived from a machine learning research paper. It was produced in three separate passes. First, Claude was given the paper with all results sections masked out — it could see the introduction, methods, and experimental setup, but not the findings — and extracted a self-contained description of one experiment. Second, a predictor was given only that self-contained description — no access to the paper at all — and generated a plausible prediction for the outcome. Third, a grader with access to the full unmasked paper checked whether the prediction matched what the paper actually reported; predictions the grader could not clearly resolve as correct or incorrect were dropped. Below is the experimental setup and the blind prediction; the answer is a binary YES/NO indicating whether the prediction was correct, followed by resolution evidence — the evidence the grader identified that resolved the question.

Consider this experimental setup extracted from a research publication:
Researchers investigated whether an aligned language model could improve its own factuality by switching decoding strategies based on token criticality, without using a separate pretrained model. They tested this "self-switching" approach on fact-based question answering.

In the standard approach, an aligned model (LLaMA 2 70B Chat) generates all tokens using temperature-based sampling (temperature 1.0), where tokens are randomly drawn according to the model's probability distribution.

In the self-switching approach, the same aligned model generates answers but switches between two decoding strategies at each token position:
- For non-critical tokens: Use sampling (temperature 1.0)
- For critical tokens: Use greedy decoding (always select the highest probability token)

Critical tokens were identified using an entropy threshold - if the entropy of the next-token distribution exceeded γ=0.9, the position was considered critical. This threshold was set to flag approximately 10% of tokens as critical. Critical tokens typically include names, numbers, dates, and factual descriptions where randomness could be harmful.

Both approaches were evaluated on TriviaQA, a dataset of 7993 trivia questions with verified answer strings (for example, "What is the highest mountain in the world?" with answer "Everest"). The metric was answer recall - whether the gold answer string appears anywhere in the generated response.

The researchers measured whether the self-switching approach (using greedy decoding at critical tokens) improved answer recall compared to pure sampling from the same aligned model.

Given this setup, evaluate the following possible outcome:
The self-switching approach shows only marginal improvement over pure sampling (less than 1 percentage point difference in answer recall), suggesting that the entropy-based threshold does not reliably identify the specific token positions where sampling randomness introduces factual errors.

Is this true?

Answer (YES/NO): NO